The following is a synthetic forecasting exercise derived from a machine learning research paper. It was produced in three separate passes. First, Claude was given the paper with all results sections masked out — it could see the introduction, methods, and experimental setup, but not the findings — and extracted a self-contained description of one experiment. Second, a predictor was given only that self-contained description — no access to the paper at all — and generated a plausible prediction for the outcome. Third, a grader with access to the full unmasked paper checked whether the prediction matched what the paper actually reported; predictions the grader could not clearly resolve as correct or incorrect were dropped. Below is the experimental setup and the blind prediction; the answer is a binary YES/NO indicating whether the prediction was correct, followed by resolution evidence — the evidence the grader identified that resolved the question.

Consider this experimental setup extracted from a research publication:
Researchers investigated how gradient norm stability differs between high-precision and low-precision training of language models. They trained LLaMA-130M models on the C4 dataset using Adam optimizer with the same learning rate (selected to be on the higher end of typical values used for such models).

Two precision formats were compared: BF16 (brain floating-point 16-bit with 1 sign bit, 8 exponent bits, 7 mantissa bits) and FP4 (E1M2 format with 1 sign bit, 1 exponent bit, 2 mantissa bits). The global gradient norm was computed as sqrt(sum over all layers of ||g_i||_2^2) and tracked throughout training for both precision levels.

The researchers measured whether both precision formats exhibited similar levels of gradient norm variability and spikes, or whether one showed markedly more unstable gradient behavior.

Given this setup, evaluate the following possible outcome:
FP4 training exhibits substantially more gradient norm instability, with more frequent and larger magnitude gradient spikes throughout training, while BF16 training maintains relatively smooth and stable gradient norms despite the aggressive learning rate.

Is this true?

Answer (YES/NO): YES